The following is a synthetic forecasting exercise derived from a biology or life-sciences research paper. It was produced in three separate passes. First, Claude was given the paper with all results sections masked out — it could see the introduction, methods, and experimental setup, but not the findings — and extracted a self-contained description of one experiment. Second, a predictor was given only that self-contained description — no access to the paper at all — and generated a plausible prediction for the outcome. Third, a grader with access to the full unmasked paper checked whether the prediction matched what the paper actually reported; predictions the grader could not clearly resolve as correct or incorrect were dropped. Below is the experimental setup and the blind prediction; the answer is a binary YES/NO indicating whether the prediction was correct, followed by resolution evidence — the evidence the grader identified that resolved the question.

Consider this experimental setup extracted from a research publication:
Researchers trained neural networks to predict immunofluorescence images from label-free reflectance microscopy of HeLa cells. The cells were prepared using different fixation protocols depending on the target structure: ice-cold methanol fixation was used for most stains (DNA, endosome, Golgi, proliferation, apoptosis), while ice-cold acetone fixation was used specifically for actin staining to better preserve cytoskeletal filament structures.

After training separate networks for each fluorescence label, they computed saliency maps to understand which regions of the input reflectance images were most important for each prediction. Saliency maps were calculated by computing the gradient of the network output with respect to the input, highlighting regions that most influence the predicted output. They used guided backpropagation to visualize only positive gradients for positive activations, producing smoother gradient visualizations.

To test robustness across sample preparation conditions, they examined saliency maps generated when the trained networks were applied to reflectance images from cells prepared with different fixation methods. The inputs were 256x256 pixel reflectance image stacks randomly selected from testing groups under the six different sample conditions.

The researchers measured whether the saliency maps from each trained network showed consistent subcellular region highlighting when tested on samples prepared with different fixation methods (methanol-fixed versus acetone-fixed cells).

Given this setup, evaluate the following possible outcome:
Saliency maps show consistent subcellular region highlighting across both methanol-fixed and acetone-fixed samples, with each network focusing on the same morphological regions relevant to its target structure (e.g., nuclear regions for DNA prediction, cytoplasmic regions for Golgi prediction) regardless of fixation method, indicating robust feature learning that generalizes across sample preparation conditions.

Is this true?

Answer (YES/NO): YES